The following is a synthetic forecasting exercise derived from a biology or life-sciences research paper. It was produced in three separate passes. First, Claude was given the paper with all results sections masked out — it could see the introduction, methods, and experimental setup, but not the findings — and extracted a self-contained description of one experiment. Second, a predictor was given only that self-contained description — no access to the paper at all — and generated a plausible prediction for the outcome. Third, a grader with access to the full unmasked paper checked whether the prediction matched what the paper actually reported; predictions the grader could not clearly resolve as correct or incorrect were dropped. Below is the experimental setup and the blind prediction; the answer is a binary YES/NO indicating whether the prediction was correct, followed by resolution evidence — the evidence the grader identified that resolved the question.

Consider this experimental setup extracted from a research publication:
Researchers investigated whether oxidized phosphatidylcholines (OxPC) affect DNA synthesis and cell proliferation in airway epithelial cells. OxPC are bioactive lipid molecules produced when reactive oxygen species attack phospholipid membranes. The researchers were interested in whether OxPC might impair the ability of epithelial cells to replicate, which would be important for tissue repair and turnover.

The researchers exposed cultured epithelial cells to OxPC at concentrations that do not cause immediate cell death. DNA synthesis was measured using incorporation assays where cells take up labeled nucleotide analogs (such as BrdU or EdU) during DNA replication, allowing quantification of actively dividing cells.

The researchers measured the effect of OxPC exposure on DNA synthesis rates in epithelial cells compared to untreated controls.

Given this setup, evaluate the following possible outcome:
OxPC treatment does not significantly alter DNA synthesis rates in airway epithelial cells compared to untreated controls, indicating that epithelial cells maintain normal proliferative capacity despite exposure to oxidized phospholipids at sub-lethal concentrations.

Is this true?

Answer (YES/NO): NO